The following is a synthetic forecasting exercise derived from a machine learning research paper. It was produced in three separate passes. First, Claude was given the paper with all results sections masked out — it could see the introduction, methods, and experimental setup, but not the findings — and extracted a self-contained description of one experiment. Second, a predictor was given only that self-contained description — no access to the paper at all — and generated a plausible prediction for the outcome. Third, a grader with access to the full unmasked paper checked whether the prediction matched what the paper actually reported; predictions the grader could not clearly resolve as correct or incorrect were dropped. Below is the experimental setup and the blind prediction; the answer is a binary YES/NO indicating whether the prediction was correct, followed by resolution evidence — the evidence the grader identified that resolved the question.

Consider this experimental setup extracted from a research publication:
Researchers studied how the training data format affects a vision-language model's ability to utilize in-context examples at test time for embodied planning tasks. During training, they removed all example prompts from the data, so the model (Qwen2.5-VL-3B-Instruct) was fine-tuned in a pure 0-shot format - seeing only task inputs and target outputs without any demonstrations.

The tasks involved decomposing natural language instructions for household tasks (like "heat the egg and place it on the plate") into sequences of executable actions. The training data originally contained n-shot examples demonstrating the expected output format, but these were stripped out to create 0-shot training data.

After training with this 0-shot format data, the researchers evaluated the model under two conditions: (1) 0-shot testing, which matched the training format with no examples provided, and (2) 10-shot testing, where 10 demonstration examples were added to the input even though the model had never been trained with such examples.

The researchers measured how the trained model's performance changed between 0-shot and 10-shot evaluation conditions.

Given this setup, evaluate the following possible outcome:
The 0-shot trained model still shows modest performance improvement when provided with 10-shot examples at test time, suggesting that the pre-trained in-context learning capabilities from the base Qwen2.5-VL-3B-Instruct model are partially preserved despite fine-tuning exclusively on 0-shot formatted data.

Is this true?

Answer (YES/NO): NO